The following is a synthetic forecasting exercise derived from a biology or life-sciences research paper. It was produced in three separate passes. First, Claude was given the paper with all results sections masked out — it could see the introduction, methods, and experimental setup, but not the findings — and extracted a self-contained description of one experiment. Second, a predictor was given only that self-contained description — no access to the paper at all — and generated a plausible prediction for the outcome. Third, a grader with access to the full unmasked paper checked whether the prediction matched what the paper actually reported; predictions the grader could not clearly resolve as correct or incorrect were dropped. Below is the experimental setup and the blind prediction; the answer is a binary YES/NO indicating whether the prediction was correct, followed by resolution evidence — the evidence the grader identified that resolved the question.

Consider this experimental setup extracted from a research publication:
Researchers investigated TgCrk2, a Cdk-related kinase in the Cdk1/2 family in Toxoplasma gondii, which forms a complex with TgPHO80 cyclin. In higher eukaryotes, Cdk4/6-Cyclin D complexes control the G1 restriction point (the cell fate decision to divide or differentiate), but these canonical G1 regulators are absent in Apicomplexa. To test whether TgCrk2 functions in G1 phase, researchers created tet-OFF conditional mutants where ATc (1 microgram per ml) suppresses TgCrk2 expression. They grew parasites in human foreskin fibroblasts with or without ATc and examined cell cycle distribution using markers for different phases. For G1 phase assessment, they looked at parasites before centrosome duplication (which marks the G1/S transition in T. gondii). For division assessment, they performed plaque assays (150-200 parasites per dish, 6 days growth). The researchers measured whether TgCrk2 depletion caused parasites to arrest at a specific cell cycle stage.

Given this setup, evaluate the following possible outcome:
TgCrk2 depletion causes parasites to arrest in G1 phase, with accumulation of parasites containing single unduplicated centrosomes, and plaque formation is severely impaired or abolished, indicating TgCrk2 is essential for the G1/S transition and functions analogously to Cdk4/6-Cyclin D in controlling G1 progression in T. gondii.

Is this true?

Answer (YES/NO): YES